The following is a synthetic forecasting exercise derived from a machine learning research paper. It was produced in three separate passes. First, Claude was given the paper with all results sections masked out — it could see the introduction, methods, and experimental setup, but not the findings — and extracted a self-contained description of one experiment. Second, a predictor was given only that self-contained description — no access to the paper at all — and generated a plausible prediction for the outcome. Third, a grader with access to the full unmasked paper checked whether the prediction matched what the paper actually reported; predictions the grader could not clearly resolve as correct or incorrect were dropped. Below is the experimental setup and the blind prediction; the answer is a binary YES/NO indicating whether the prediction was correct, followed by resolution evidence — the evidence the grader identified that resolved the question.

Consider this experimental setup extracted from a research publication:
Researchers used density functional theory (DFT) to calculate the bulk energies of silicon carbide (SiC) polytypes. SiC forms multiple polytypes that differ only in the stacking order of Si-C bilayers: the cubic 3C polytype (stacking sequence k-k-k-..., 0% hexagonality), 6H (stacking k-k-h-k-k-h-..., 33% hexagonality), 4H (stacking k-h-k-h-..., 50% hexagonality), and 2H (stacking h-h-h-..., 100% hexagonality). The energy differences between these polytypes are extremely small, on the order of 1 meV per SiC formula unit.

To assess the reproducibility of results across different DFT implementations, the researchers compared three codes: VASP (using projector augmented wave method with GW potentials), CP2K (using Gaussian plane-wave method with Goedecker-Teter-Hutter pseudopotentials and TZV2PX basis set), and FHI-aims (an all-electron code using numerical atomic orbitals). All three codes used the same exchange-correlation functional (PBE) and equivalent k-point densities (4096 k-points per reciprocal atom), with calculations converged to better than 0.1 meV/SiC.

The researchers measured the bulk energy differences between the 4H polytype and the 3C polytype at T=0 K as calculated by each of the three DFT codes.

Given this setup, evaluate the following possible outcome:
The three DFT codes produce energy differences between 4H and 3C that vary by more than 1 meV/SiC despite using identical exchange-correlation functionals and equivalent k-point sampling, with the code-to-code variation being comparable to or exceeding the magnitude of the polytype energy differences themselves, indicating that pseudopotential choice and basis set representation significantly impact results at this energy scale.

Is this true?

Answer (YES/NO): NO